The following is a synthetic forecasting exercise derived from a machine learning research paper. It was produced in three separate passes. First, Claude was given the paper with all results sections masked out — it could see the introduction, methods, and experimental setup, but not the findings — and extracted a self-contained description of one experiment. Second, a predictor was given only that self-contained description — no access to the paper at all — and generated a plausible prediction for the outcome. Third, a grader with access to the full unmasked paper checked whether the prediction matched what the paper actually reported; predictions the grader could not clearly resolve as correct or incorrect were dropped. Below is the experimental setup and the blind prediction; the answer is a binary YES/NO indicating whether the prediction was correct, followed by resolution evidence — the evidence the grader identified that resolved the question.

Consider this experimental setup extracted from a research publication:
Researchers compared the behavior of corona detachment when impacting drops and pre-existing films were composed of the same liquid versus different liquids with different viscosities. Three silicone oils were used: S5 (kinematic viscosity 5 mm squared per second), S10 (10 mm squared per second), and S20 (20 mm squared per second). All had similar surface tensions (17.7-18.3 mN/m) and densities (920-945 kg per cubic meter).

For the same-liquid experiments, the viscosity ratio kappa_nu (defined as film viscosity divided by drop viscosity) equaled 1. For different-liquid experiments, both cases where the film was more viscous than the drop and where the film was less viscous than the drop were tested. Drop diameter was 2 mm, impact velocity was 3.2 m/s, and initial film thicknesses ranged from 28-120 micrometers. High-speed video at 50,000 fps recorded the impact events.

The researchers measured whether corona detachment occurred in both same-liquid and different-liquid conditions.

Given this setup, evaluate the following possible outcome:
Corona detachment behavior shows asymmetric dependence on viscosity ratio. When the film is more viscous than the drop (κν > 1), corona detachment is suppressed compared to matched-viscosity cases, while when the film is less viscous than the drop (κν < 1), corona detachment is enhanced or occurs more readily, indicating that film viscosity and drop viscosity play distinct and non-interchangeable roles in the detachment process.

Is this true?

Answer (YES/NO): NO